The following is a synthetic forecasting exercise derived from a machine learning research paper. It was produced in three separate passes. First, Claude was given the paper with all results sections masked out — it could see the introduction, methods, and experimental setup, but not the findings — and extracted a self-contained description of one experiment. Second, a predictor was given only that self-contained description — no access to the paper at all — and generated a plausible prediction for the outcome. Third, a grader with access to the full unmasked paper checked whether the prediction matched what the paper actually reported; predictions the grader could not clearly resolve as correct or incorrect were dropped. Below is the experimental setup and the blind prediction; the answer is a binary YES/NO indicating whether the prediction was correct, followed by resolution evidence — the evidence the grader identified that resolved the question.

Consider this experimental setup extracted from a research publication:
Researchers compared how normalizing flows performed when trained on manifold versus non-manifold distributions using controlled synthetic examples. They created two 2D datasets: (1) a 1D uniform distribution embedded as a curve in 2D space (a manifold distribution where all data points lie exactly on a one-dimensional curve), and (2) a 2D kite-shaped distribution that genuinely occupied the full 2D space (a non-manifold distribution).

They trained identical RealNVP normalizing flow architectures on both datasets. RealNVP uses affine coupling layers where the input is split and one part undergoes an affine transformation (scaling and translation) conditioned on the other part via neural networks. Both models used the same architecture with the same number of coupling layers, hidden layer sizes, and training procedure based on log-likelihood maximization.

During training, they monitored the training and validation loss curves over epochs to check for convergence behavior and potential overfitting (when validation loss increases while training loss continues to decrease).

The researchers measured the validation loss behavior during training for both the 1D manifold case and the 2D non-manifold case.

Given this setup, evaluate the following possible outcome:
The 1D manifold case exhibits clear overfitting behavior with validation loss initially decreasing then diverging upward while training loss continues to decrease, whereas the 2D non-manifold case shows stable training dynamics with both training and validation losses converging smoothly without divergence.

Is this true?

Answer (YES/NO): YES